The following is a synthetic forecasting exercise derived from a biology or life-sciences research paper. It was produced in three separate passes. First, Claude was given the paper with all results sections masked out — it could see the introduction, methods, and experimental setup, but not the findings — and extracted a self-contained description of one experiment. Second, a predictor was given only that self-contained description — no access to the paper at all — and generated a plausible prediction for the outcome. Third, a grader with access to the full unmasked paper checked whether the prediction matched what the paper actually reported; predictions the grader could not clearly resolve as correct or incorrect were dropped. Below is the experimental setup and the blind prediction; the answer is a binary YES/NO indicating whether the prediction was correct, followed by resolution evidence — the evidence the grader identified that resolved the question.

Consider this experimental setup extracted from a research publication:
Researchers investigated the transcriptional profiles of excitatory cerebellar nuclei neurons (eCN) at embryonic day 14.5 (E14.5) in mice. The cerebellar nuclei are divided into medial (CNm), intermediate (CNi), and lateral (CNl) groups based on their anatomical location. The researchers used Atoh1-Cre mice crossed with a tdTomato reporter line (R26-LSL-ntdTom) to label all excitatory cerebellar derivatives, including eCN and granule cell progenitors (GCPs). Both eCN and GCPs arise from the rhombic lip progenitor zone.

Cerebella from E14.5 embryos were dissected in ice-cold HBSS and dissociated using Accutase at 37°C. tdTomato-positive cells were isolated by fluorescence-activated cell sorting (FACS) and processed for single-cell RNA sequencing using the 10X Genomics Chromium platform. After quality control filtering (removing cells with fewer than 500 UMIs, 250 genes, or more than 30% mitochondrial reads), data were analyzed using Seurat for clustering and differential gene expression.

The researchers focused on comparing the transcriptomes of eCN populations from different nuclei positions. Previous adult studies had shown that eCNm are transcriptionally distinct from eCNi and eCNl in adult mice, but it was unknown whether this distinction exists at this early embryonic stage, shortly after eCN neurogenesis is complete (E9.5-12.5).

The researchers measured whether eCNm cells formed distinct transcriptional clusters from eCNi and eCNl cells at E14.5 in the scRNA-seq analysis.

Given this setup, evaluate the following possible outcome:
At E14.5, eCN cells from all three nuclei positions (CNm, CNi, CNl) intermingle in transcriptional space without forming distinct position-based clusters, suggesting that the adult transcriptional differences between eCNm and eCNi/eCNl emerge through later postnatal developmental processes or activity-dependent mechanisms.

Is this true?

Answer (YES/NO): NO